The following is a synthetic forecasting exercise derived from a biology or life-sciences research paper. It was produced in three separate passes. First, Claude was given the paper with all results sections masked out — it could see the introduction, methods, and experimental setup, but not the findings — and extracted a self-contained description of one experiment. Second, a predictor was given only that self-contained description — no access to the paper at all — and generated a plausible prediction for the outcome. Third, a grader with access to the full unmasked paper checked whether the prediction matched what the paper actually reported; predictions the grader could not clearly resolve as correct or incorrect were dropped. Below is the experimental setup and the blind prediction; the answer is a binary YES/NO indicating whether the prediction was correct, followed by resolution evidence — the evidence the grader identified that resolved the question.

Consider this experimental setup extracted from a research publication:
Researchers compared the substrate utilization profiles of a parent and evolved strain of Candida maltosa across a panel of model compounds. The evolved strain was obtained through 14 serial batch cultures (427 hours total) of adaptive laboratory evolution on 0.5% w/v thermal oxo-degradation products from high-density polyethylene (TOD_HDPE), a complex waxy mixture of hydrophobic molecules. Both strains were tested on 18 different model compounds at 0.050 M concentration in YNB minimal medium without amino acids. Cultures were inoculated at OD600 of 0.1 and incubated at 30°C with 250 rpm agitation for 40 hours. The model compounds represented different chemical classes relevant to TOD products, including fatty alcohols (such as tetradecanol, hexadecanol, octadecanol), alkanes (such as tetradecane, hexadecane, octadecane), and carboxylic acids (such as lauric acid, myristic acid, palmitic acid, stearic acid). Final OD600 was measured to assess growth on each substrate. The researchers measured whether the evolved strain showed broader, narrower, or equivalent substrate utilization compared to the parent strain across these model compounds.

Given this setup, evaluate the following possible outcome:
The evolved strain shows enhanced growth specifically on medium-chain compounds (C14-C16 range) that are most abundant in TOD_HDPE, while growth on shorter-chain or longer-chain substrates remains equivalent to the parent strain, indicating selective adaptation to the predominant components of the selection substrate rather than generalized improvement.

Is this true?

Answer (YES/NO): NO